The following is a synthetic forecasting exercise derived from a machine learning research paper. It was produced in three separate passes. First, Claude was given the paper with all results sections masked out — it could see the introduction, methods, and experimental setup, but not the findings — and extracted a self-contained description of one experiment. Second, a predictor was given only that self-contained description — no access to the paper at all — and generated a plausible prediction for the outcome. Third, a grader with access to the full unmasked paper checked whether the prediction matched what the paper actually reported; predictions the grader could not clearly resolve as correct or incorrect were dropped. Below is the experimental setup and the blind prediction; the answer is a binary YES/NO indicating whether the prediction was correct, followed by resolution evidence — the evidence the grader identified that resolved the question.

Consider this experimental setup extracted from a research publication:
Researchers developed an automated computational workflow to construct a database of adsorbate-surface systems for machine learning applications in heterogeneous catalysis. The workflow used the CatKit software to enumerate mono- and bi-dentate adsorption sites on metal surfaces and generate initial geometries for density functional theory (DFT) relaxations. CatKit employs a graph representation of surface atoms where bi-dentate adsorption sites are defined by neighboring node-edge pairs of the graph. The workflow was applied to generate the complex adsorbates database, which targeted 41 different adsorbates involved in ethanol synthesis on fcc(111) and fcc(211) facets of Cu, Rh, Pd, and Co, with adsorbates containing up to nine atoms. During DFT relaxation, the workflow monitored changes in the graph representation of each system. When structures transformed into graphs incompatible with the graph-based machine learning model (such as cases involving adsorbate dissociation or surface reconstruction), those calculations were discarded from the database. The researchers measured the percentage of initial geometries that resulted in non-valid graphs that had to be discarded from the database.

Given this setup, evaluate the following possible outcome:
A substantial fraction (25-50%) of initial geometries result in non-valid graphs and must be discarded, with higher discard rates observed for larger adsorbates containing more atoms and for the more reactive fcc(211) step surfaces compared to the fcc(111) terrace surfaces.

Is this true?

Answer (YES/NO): NO